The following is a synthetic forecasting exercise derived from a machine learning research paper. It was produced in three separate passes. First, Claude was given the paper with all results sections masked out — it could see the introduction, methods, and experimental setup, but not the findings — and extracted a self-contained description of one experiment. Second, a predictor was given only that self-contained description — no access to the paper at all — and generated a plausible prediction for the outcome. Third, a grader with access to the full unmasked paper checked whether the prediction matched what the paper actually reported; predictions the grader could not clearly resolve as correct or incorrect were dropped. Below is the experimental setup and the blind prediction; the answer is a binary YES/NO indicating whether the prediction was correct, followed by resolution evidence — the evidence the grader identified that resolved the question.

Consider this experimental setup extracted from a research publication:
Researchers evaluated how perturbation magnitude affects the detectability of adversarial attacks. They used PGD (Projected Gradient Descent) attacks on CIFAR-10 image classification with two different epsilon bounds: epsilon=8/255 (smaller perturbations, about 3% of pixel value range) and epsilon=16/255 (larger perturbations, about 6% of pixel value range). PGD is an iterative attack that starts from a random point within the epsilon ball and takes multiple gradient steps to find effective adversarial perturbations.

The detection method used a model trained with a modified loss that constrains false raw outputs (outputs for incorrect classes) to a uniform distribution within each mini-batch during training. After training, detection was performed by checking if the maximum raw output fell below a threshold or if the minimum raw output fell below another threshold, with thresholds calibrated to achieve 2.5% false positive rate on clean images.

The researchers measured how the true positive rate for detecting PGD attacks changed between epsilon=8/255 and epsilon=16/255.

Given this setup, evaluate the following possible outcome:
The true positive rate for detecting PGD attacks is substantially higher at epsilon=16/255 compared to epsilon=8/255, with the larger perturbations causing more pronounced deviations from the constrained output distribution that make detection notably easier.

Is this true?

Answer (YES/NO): YES